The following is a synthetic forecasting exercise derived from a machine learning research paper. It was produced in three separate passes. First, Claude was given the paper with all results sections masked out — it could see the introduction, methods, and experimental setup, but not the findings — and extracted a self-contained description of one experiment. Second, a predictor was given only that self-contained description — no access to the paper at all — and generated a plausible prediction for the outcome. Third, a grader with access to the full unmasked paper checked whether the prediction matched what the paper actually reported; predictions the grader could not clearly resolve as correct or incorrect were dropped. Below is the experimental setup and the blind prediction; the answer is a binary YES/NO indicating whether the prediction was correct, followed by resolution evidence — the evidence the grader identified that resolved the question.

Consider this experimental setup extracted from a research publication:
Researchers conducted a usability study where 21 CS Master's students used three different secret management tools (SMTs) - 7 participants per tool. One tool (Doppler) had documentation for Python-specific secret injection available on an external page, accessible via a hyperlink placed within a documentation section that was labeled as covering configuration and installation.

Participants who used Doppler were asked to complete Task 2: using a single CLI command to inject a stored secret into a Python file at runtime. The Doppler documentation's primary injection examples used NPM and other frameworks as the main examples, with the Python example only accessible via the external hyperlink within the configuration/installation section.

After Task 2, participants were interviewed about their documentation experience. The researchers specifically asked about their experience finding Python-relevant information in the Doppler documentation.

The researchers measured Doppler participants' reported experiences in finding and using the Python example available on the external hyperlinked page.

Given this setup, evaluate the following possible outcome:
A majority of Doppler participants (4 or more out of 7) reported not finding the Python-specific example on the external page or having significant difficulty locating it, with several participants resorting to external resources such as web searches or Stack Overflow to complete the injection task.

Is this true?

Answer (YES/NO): YES